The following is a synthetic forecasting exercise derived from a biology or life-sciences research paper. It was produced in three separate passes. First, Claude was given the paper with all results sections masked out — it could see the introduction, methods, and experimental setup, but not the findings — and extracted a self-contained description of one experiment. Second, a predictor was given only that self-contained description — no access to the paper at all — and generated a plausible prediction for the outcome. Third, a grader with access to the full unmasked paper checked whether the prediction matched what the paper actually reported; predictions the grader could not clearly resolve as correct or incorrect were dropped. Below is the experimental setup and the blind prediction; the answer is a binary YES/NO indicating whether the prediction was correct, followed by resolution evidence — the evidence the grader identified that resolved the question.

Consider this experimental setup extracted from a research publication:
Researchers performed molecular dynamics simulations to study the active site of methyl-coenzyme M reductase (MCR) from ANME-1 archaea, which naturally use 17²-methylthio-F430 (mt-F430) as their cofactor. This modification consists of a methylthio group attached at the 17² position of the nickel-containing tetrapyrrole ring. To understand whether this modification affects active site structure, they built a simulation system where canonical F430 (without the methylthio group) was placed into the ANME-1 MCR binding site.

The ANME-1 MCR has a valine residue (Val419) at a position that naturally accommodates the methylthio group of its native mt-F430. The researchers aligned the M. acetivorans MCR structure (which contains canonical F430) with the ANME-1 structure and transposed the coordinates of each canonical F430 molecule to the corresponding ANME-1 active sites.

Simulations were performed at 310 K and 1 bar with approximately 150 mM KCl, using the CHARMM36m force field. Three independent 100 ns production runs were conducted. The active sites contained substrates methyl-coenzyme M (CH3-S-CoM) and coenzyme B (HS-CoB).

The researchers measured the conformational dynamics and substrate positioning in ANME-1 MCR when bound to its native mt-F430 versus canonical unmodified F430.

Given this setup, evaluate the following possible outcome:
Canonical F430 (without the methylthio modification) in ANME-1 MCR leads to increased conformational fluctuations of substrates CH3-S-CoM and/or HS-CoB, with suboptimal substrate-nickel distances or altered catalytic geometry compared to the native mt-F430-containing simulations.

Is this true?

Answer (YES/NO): YES